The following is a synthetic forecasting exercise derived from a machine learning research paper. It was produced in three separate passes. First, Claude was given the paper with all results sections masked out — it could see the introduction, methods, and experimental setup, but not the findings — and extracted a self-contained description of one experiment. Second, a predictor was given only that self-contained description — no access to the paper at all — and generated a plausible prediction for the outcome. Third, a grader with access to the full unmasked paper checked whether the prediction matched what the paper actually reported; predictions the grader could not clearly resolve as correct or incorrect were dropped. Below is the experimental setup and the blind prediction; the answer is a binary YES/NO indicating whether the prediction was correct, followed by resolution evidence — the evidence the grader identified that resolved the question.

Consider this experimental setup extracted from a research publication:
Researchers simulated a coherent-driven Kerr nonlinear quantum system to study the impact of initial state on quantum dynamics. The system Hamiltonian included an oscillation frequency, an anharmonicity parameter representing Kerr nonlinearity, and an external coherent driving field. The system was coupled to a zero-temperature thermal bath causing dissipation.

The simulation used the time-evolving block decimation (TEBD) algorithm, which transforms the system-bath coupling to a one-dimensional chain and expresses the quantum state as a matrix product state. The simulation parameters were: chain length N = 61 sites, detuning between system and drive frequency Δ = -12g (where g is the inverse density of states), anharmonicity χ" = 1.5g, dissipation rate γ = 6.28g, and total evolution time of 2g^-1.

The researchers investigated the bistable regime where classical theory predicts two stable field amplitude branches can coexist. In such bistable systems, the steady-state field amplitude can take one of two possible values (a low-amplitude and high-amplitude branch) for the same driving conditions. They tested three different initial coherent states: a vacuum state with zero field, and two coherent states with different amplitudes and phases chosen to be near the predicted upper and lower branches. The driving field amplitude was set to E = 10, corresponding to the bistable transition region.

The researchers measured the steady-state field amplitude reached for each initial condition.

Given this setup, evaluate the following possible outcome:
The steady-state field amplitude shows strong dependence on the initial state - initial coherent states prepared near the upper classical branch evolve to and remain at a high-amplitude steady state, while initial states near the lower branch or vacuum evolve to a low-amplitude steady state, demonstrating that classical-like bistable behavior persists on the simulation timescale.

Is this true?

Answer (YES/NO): NO